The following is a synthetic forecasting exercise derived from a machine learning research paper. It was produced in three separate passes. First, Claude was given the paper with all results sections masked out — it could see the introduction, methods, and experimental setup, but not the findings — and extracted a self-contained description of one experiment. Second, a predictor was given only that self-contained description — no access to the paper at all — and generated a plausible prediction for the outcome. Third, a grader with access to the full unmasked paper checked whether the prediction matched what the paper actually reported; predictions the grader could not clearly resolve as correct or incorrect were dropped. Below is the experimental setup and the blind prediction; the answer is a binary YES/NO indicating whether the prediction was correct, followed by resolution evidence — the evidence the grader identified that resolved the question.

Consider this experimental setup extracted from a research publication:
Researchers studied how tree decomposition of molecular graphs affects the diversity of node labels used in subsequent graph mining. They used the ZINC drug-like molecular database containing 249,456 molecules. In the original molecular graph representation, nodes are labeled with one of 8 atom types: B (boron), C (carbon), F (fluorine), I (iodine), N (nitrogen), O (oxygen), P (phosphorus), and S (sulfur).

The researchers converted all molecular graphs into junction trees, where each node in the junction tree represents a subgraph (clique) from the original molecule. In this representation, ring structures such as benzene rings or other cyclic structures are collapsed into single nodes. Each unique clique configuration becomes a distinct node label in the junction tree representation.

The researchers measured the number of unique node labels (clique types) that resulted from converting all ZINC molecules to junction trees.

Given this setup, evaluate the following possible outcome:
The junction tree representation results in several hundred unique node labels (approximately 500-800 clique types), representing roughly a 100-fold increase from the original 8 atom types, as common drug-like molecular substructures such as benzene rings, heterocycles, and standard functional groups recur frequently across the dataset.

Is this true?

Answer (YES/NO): YES